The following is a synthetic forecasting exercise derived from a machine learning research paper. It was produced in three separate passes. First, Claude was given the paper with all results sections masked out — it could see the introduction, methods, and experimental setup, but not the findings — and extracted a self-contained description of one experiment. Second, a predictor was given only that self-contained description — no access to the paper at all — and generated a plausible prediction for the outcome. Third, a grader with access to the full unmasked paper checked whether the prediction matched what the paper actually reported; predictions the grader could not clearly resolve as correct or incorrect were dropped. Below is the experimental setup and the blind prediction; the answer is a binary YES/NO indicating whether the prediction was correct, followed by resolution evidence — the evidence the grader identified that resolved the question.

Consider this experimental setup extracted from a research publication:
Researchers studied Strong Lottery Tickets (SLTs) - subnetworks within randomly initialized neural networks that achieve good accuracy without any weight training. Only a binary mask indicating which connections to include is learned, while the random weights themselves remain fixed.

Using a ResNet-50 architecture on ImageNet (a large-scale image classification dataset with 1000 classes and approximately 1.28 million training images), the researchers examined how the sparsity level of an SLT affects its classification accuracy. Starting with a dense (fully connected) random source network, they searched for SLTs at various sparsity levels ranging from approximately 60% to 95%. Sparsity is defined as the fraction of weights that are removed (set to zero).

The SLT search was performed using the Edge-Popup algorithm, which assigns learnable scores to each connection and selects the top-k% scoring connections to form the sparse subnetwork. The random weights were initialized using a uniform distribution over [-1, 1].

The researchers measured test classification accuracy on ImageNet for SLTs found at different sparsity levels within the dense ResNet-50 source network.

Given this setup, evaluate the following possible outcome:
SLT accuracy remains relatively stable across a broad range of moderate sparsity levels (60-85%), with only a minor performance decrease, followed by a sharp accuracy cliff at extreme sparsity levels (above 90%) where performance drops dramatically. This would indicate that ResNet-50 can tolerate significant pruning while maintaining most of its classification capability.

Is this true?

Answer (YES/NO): NO